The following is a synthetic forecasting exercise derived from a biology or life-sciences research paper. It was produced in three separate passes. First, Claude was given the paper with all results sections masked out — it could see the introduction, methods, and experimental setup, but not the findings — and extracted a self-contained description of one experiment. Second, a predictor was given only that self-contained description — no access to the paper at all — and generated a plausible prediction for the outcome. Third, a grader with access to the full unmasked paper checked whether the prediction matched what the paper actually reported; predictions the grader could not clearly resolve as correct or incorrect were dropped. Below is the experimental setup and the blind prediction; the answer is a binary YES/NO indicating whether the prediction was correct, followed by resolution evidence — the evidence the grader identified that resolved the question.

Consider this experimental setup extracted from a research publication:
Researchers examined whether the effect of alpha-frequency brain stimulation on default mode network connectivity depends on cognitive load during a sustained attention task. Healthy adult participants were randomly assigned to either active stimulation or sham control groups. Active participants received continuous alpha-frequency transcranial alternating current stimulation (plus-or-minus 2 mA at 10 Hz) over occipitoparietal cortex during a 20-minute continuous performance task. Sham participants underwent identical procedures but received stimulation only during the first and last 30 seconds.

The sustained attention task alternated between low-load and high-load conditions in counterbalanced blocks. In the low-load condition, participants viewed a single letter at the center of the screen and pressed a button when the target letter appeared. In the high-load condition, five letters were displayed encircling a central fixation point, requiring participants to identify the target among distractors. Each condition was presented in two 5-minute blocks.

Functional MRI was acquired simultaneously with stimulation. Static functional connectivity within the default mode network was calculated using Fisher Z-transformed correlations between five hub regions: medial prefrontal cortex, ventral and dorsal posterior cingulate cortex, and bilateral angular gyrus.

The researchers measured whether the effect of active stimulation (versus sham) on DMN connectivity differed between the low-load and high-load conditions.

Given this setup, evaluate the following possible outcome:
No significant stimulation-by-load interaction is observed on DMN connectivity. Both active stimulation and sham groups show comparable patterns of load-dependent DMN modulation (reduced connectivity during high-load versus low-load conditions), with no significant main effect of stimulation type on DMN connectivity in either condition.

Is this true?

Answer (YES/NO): NO